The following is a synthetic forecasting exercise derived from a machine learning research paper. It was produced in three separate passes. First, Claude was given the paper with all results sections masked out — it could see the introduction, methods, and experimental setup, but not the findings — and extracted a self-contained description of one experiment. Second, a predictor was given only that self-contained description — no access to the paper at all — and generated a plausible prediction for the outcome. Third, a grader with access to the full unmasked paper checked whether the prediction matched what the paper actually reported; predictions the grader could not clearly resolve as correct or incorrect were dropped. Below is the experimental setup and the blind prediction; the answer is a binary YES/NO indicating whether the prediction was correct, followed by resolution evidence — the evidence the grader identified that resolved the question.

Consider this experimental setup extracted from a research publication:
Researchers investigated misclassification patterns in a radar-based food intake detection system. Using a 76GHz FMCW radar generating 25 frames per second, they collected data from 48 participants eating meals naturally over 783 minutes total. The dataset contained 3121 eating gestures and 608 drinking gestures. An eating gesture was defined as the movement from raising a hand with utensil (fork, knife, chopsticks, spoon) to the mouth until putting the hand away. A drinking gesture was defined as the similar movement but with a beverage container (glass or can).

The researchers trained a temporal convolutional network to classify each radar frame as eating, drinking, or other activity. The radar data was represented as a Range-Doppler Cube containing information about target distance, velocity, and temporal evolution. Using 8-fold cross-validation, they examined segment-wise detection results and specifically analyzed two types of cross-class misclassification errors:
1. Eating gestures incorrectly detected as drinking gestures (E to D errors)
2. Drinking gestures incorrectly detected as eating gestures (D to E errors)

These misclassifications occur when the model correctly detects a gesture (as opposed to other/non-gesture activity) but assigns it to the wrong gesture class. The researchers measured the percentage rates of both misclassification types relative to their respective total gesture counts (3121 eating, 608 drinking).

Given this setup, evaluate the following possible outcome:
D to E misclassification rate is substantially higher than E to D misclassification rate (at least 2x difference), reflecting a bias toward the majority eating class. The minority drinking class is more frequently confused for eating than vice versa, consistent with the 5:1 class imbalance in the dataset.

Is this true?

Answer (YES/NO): YES